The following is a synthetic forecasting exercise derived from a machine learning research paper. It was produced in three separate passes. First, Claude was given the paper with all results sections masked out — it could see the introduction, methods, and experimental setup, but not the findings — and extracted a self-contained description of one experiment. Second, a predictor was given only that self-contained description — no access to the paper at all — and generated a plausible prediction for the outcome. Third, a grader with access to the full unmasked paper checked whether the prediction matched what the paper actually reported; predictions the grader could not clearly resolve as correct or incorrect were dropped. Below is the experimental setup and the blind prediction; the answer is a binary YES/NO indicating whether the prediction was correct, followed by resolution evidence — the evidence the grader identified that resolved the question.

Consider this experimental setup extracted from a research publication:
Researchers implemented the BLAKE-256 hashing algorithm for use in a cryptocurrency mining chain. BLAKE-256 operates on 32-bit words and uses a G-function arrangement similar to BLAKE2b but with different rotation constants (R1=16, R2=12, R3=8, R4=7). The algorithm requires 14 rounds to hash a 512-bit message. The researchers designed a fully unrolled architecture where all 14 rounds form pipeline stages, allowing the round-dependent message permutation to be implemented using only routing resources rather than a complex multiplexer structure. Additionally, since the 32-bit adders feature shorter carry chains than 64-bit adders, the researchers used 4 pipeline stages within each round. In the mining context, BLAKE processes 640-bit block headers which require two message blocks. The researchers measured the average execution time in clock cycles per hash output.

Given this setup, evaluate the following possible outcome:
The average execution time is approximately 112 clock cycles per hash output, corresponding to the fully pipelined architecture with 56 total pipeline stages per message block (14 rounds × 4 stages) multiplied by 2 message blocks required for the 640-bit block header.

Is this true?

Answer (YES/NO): NO